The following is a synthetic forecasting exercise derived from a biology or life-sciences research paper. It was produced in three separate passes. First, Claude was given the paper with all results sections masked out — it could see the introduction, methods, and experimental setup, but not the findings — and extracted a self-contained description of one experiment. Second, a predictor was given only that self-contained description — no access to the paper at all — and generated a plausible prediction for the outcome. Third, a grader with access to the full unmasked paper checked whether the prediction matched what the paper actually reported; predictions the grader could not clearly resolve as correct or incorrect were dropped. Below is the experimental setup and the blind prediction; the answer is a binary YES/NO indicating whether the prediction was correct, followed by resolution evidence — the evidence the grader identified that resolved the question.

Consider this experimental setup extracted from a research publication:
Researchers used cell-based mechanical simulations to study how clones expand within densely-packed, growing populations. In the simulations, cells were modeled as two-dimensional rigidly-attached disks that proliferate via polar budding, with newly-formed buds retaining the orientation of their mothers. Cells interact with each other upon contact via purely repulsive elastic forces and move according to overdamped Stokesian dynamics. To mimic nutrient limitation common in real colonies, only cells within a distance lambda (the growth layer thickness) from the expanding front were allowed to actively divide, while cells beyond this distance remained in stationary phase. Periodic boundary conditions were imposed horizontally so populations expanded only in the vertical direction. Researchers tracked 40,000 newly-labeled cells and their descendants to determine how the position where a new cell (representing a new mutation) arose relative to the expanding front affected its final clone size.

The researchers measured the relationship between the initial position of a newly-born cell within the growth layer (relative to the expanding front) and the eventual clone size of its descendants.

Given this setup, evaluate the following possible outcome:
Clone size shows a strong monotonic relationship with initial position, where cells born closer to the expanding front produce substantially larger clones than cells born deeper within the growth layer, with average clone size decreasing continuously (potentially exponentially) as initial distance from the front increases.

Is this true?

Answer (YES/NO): YES